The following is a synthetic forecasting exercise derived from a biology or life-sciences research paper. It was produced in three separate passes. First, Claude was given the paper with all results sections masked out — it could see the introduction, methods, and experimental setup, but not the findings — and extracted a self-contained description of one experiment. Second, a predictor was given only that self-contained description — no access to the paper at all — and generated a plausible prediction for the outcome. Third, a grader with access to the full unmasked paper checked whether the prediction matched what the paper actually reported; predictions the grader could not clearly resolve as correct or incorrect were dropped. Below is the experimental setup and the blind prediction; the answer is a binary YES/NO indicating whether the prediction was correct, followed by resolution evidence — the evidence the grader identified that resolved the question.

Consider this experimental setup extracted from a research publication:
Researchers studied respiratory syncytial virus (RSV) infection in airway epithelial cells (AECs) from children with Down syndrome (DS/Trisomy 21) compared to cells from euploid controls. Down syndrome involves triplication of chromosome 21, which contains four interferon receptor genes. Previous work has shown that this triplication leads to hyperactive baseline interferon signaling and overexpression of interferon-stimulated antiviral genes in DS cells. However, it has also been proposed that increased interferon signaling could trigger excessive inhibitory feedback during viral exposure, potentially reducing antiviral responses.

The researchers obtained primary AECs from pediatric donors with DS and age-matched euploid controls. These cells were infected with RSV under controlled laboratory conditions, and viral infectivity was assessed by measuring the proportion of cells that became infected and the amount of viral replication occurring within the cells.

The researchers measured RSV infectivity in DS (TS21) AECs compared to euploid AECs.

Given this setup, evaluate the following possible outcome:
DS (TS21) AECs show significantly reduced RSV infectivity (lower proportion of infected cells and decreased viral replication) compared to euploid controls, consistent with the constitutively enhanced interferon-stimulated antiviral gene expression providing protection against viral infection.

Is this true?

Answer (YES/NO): YES